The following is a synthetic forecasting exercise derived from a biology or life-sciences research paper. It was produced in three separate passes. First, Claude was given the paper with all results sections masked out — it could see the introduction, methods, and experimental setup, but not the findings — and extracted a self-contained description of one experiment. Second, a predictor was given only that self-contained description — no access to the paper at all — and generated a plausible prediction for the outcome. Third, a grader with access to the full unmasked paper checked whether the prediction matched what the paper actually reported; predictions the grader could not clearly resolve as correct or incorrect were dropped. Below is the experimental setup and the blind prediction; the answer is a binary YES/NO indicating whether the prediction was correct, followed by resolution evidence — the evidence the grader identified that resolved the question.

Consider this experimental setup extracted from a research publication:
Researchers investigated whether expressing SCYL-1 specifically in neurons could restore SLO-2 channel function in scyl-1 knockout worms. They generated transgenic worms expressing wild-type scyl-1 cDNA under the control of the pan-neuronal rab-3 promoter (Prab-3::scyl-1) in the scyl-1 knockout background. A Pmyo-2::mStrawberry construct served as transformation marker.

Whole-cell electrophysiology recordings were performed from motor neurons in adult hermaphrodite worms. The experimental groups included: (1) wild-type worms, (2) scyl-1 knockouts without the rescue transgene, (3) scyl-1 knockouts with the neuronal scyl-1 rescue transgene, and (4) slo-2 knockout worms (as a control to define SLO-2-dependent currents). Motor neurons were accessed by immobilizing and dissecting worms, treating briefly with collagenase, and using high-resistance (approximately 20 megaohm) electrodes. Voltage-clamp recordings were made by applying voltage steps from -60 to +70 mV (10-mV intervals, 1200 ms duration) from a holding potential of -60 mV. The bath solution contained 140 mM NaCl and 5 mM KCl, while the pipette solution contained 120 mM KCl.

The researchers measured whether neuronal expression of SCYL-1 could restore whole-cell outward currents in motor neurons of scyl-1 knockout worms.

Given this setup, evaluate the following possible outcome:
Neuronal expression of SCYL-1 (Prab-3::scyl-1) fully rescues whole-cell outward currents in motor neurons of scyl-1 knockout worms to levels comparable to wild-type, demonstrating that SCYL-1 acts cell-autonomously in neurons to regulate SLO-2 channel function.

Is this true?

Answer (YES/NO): YES